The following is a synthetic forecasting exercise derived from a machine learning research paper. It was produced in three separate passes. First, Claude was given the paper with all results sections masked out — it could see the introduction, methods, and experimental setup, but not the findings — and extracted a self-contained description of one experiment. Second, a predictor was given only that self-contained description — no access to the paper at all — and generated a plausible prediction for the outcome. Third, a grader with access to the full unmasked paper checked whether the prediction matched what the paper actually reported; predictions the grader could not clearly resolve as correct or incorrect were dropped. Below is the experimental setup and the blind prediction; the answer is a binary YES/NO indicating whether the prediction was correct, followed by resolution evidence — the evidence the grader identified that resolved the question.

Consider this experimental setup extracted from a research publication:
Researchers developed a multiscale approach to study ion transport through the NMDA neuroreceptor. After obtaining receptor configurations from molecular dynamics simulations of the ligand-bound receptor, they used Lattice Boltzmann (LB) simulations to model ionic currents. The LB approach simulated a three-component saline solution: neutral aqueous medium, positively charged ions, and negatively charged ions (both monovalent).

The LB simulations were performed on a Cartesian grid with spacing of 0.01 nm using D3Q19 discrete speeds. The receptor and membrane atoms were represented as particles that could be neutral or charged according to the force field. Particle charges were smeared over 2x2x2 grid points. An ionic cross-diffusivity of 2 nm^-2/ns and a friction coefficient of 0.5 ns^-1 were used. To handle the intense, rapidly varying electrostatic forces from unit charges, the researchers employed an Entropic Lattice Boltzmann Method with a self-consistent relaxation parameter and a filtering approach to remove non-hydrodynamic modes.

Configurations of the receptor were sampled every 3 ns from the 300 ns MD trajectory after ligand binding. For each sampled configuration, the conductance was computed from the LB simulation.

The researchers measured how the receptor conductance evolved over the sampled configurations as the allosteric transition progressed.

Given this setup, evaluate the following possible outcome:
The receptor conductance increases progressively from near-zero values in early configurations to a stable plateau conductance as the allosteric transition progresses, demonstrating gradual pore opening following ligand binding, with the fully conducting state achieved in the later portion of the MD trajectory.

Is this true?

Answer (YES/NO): NO